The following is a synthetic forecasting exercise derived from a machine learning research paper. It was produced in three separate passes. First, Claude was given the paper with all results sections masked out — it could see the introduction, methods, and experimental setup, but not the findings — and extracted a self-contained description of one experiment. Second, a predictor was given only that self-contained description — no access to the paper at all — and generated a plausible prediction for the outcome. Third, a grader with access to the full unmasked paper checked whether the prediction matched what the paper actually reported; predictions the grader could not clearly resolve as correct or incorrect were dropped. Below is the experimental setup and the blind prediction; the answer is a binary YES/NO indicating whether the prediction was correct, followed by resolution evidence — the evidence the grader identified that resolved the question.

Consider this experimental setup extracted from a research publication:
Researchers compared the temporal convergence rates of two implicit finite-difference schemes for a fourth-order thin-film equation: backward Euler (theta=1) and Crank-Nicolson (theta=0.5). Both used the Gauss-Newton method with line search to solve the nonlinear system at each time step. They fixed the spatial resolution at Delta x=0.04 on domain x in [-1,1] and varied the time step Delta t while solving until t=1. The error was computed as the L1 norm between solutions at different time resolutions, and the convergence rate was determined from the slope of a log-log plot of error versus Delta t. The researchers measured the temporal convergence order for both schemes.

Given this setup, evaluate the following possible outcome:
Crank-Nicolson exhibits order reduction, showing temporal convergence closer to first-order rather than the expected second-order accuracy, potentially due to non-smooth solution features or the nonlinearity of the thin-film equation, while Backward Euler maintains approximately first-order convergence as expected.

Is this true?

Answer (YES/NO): NO